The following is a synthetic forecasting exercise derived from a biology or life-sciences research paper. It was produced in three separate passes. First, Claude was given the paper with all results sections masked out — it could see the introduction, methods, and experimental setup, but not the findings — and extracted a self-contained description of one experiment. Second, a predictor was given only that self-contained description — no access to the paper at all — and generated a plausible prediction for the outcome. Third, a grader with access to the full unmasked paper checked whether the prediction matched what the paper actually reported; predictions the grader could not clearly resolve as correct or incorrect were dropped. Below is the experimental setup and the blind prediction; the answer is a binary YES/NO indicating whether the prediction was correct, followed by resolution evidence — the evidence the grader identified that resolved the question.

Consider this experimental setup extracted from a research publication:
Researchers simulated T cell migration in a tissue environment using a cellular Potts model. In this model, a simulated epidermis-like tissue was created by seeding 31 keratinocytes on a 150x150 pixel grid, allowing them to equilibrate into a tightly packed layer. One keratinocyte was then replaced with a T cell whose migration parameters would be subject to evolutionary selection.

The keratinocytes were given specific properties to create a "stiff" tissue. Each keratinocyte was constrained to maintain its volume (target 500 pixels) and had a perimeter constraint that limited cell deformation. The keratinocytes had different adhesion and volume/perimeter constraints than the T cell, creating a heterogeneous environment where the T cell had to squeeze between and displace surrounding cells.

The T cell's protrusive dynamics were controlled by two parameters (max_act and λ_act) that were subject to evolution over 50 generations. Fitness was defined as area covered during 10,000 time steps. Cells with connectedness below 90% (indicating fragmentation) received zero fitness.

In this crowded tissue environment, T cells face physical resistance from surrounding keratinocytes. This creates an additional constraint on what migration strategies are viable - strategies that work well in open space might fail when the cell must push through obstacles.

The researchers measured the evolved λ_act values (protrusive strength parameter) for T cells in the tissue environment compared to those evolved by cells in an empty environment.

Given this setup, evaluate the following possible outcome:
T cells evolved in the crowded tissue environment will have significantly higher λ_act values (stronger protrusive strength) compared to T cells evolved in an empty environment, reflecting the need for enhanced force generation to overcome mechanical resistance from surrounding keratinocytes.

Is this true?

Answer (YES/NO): NO